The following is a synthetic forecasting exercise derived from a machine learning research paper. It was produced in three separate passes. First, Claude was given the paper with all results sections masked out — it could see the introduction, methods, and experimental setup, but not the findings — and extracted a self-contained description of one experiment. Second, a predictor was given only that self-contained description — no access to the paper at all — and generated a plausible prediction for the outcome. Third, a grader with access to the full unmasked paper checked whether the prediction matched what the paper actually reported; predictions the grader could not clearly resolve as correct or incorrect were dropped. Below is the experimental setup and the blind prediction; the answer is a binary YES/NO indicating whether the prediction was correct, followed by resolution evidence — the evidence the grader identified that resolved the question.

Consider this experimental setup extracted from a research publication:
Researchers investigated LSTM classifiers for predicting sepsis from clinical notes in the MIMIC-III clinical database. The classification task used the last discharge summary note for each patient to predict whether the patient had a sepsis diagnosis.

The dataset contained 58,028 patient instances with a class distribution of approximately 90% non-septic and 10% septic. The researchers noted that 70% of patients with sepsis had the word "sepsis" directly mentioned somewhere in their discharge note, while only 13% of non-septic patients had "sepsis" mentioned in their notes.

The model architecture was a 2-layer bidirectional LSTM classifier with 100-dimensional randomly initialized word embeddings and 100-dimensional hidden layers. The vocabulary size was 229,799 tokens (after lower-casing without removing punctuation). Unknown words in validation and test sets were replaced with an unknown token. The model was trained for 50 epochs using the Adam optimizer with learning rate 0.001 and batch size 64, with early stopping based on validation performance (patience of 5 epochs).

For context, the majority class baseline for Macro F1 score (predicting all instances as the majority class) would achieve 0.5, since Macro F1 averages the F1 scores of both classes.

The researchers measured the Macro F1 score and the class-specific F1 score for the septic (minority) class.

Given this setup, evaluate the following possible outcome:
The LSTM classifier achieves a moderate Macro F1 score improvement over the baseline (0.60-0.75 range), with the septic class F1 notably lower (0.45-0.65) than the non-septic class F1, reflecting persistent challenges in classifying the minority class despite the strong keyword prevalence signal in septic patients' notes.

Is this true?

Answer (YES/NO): NO